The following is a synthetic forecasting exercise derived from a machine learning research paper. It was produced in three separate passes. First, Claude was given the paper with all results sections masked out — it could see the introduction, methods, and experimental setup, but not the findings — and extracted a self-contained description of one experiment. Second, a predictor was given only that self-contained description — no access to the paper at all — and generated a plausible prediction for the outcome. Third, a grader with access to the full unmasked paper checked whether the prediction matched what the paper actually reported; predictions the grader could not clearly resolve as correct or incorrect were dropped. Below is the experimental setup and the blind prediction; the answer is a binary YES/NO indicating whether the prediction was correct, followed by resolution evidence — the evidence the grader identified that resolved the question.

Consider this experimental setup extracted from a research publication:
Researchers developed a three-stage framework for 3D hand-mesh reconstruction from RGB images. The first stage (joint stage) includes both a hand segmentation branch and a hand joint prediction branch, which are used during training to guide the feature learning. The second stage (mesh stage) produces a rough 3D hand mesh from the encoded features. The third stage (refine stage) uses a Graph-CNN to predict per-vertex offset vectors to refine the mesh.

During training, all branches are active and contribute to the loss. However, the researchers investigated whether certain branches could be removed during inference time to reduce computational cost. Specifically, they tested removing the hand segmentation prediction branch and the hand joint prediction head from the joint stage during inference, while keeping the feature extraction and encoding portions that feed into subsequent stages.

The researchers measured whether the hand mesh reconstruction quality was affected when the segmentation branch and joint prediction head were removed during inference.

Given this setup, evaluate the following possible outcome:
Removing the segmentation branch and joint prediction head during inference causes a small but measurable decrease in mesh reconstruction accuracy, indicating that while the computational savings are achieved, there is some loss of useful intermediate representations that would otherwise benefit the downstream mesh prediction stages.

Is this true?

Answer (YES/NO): NO